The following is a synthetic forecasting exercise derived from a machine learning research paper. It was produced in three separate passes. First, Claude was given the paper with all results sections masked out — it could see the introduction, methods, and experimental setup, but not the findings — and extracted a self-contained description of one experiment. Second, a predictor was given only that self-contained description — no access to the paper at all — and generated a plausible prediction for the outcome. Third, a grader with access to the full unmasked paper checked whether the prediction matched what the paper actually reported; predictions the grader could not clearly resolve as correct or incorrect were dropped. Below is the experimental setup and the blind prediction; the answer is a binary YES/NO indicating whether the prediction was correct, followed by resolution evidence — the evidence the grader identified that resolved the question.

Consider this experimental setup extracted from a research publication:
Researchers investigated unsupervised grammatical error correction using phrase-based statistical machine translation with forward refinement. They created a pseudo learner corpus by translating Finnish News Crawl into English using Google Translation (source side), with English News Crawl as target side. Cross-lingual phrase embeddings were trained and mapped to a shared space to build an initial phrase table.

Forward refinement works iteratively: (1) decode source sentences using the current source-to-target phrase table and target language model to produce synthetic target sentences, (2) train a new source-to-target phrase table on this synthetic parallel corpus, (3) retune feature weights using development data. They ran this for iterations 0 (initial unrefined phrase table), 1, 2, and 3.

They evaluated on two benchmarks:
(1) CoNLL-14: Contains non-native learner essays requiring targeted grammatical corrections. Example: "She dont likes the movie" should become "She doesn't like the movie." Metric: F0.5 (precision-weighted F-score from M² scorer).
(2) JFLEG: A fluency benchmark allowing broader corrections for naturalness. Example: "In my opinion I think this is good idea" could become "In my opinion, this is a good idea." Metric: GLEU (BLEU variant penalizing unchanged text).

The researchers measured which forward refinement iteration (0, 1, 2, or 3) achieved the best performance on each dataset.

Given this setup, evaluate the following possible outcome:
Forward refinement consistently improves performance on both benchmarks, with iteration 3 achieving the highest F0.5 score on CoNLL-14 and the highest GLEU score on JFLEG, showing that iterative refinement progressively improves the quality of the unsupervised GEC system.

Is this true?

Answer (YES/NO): NO